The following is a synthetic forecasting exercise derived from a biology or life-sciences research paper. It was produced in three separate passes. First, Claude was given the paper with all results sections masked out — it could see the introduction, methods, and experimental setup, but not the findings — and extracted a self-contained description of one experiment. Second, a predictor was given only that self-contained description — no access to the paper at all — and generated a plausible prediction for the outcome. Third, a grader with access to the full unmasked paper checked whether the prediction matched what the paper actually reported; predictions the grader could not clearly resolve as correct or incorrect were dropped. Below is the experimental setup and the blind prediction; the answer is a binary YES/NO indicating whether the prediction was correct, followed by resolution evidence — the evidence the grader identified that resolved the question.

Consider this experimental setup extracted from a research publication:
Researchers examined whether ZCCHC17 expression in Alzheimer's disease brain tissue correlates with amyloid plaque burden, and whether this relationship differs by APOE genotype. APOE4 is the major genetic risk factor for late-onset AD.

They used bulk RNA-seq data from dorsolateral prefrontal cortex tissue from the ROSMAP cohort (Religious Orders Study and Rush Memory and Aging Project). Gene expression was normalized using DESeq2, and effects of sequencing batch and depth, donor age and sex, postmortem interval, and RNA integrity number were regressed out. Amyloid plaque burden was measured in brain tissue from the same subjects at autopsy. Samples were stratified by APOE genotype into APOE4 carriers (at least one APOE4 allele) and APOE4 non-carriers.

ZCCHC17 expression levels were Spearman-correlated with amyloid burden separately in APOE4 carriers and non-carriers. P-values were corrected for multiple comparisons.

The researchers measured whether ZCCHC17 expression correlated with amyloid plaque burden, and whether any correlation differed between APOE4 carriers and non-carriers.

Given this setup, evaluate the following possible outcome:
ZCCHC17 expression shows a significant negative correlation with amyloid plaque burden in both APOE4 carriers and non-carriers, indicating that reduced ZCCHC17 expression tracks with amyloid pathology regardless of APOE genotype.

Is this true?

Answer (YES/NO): NO